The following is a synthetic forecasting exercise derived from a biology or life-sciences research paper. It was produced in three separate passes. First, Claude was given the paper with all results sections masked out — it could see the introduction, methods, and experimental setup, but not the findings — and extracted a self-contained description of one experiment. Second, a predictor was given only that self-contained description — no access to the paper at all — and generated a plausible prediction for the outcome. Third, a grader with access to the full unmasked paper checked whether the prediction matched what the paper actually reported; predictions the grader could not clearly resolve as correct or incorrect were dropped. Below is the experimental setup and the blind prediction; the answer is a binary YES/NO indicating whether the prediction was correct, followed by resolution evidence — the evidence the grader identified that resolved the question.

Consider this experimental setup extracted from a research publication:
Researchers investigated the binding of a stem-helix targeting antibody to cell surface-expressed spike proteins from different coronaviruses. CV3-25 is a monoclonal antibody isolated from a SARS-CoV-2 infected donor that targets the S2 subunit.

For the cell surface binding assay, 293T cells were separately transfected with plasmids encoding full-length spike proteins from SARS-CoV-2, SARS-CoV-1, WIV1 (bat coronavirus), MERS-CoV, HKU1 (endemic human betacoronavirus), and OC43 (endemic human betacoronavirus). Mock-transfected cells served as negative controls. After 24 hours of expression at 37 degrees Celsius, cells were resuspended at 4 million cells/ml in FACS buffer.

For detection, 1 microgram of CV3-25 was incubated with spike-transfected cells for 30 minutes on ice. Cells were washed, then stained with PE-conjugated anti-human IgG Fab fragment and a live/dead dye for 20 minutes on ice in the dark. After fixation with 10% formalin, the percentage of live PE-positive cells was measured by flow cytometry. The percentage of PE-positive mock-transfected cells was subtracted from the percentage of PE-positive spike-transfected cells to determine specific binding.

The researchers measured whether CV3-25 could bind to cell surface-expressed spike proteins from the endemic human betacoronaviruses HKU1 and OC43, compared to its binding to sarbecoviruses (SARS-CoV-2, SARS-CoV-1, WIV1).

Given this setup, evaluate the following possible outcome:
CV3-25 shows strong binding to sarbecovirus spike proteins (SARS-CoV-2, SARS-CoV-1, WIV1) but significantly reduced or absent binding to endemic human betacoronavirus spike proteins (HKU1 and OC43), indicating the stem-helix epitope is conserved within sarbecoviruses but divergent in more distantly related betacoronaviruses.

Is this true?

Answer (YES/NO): NO